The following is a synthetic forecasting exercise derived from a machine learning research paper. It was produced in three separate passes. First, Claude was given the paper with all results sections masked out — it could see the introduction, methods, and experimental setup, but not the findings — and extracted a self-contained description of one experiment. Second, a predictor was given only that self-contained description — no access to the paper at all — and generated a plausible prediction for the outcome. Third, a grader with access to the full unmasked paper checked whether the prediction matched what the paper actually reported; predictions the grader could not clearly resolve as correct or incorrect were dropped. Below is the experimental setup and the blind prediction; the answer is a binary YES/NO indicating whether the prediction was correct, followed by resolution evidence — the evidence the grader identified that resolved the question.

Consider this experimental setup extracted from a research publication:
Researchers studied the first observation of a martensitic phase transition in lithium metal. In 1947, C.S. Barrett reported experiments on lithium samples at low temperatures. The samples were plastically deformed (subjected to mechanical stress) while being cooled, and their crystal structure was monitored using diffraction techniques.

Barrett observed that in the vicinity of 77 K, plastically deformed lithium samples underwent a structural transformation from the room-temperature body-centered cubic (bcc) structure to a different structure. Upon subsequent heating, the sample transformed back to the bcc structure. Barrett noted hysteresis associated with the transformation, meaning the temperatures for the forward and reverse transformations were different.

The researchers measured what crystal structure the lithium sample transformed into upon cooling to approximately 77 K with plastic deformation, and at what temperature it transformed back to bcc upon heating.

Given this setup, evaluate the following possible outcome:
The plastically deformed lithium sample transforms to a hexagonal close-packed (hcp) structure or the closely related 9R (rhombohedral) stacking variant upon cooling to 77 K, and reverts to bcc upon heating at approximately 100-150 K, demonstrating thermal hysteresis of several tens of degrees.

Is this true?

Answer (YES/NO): NO